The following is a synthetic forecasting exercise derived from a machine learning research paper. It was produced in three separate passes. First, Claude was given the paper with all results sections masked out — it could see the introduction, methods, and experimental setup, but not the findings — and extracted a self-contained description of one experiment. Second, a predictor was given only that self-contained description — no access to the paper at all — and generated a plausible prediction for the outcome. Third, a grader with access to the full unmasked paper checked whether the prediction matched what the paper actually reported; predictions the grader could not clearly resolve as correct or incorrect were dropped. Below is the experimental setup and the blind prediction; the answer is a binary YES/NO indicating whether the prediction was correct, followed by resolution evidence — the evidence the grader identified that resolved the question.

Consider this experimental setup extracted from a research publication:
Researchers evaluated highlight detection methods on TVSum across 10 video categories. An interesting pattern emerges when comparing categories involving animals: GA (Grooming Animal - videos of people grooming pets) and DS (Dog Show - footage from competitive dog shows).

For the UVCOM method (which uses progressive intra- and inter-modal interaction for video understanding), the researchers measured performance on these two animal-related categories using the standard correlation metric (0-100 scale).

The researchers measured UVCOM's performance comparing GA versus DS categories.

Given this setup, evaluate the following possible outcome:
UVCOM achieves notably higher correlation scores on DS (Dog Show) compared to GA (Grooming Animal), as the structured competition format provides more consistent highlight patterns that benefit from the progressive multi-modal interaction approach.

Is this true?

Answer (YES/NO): NO